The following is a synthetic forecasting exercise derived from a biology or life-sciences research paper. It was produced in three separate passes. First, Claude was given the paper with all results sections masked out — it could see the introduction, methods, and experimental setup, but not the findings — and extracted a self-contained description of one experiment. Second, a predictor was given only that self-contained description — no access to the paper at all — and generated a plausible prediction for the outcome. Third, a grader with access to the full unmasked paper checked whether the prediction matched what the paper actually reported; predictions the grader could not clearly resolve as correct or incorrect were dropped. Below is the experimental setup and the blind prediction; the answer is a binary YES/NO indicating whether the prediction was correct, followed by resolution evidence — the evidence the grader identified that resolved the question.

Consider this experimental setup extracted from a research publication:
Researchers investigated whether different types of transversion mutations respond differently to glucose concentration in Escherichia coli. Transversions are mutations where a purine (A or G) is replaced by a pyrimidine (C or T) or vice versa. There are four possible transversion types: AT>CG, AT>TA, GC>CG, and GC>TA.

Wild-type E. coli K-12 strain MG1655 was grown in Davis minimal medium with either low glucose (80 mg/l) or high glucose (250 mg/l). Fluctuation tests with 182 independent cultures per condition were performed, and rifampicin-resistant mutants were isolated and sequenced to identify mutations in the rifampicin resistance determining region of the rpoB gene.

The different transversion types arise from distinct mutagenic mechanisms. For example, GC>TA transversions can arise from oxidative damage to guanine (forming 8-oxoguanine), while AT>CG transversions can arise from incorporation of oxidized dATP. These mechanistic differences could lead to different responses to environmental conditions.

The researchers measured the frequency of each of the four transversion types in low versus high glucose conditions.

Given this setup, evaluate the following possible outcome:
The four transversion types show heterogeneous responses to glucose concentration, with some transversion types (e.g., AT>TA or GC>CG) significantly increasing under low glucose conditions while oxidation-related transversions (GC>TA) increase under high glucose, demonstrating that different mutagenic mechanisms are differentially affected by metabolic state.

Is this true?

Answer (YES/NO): NO